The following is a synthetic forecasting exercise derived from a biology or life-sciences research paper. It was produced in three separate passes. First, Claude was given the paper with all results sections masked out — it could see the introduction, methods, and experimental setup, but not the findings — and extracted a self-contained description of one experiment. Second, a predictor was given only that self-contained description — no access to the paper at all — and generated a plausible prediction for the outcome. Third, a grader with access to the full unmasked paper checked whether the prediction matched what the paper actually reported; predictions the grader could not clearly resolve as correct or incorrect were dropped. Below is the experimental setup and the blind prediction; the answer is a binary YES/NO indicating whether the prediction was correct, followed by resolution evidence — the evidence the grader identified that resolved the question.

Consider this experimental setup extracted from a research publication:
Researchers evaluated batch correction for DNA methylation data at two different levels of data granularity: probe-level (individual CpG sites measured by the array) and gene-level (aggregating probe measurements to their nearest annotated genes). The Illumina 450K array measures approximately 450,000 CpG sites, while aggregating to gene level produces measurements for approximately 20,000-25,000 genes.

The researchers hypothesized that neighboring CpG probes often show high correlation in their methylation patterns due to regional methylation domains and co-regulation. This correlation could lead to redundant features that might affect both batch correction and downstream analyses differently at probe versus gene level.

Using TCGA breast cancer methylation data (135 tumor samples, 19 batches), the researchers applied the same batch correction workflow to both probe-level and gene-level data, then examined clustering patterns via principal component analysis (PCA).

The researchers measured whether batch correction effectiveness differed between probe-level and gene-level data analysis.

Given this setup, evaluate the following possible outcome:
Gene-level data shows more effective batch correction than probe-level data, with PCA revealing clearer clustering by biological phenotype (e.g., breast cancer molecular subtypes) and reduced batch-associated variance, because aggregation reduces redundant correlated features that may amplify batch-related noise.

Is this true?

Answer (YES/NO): NO